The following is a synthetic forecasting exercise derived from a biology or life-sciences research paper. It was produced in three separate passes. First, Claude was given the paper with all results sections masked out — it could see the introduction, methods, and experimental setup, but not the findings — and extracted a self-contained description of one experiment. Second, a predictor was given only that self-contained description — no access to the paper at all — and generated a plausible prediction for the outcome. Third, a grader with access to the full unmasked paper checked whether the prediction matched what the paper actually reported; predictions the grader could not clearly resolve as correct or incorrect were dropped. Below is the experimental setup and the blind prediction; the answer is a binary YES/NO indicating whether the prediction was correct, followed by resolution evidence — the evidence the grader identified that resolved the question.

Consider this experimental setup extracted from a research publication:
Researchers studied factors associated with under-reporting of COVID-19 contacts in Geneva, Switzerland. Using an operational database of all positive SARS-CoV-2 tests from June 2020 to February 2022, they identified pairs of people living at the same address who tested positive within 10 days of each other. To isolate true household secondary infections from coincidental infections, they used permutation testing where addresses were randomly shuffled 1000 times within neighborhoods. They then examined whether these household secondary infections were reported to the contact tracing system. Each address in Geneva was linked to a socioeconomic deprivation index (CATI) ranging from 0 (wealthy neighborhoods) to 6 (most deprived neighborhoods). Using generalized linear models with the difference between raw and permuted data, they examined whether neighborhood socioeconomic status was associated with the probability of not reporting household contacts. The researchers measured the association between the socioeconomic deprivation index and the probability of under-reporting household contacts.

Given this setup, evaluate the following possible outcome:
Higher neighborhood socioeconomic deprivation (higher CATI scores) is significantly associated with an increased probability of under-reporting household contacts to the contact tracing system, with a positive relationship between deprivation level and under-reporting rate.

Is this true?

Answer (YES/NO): NO